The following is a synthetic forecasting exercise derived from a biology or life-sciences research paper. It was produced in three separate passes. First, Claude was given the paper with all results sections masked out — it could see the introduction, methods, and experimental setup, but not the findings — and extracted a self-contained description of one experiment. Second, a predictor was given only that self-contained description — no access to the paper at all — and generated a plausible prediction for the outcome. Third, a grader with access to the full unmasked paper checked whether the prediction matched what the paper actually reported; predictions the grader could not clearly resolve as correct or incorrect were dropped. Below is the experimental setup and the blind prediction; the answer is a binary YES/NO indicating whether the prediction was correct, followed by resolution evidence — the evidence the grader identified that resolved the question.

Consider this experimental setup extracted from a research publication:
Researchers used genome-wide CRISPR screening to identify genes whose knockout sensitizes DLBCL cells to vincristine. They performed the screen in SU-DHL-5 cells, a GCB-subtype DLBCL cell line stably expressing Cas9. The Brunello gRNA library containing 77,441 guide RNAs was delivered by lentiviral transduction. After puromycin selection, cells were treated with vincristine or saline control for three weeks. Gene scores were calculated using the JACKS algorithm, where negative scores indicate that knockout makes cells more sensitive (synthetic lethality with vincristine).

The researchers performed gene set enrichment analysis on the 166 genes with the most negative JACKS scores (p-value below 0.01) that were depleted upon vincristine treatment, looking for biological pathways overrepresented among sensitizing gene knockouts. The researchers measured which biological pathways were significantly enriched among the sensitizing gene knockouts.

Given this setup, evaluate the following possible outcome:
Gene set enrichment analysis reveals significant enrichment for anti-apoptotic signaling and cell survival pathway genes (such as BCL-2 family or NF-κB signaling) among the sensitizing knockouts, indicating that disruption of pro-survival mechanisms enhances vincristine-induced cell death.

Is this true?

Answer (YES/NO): NO